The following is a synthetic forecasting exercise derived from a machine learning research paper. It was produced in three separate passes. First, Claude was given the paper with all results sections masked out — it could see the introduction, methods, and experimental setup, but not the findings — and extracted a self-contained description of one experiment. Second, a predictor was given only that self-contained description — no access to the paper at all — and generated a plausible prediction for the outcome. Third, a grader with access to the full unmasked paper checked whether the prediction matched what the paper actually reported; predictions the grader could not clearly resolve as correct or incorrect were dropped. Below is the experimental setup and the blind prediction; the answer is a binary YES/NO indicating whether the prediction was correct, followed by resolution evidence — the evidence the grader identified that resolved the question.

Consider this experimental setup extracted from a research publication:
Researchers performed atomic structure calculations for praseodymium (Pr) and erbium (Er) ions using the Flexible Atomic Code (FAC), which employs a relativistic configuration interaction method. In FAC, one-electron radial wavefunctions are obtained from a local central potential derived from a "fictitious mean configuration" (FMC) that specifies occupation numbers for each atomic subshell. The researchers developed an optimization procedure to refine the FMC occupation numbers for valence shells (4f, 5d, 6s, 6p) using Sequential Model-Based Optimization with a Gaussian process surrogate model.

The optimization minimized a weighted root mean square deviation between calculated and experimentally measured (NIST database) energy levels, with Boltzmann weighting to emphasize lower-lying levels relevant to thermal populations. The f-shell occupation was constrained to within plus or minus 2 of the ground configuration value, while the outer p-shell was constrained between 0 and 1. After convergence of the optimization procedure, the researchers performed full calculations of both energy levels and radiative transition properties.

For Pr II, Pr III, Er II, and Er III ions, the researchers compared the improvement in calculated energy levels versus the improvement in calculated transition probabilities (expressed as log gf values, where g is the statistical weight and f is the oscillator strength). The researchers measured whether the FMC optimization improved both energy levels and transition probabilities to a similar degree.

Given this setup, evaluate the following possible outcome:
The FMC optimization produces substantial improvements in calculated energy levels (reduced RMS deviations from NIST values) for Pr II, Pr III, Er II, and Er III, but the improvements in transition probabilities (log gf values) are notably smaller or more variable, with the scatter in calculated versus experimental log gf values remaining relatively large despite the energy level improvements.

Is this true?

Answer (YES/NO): YES